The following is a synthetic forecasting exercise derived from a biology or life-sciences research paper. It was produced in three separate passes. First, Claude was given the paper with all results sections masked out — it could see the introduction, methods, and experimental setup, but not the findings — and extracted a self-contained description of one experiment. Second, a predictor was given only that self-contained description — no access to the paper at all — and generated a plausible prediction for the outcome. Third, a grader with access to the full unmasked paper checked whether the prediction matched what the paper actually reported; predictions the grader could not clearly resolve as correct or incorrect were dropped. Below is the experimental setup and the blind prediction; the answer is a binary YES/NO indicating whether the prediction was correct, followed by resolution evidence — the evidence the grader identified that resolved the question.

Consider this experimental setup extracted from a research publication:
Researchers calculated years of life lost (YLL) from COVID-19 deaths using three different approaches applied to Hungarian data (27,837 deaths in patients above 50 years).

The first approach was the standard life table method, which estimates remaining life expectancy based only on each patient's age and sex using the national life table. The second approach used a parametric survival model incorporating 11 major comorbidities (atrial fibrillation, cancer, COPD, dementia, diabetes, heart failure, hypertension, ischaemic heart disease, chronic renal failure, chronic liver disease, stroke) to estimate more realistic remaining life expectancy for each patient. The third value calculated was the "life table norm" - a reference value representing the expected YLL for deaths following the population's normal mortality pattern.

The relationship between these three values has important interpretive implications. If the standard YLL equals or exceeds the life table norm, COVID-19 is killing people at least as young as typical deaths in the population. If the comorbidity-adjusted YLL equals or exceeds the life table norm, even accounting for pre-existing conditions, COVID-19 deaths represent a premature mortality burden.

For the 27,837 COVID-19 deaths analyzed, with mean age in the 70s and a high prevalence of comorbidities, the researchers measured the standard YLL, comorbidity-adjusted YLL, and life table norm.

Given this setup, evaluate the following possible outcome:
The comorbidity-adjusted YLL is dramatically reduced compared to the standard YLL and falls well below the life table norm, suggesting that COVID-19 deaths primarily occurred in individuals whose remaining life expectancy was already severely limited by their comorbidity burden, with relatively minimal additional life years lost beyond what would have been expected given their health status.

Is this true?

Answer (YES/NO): NO